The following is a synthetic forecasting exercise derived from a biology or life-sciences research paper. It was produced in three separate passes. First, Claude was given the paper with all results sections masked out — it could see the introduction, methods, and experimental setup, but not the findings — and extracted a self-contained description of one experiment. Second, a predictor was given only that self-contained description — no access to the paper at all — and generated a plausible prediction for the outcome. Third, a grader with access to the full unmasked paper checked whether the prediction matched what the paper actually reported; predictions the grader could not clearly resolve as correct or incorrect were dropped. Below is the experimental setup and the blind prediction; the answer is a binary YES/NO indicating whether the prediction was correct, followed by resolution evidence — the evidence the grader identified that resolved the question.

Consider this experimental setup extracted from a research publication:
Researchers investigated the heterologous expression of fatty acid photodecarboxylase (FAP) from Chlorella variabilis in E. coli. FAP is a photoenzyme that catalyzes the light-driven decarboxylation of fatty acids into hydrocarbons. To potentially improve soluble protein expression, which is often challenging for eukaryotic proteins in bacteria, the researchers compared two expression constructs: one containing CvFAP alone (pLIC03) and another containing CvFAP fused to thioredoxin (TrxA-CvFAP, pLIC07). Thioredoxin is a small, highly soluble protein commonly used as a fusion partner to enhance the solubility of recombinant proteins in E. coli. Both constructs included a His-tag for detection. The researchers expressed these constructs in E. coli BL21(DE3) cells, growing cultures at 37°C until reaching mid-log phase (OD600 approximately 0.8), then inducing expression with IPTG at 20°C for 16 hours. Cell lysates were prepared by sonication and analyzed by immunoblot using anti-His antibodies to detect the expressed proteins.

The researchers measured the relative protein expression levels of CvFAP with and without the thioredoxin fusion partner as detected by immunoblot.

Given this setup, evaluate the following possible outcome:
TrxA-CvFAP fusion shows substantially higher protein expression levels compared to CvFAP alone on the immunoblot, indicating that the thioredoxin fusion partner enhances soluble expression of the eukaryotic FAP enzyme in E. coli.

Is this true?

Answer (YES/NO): YES